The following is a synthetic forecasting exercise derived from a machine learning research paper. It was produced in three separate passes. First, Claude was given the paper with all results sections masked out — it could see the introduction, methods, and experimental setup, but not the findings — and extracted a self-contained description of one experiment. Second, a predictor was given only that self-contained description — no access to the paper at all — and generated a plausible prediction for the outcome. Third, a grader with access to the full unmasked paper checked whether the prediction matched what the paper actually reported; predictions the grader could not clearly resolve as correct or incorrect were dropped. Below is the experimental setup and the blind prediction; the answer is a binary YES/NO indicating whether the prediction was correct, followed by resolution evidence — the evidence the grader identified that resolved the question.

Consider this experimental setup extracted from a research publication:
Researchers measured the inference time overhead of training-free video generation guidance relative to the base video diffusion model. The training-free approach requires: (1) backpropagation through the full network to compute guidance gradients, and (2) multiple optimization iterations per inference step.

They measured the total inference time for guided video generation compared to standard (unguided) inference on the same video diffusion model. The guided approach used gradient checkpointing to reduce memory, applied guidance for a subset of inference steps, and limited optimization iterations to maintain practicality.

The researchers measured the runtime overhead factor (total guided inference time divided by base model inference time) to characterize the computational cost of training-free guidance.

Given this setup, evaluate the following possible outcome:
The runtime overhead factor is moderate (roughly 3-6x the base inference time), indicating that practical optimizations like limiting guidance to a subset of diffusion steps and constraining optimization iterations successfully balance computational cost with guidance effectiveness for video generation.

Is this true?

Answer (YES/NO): NO